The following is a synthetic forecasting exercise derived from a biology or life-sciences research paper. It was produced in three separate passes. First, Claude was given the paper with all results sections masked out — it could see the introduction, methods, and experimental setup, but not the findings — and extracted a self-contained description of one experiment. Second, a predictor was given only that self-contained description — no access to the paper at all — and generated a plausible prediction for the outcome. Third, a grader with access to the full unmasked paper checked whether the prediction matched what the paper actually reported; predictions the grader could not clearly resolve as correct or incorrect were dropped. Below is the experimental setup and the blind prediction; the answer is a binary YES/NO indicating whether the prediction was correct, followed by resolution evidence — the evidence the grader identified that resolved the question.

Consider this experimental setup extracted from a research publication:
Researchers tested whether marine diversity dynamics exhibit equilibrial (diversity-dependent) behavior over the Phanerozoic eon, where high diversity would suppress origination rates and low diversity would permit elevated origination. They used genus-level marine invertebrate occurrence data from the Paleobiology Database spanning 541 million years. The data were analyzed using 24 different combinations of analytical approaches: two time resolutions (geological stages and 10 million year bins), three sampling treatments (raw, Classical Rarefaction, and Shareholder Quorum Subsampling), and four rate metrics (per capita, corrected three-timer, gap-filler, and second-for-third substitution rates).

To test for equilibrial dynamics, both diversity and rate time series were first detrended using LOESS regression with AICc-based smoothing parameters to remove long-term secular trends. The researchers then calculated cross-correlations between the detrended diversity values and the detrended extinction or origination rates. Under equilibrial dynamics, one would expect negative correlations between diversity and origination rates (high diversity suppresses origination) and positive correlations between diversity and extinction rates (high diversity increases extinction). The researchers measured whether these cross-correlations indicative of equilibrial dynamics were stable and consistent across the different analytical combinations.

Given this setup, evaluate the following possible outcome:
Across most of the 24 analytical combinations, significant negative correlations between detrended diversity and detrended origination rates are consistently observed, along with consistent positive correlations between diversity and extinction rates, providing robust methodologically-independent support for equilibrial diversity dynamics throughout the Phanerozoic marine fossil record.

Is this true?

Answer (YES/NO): NO